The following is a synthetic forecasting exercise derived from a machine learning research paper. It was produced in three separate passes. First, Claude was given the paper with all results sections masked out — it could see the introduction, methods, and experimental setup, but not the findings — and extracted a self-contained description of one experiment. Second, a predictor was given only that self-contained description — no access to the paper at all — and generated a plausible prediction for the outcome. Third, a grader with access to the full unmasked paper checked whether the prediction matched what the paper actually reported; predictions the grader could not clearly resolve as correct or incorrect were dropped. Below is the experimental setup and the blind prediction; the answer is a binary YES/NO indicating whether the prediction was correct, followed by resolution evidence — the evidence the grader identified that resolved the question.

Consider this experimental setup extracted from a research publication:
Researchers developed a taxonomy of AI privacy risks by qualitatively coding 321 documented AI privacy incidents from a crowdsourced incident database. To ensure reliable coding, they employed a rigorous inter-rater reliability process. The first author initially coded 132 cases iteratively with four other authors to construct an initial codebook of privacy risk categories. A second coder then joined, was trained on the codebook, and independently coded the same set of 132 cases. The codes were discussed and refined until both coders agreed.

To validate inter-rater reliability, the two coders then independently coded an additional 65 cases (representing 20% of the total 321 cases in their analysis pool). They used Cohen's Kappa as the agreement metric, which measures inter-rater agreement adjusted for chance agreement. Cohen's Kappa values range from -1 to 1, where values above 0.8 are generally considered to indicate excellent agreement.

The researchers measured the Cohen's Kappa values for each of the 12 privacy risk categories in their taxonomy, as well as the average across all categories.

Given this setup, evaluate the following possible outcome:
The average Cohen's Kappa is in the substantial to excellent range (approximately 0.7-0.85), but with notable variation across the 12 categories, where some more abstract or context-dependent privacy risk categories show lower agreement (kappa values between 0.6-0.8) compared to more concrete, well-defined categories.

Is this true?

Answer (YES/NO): NO